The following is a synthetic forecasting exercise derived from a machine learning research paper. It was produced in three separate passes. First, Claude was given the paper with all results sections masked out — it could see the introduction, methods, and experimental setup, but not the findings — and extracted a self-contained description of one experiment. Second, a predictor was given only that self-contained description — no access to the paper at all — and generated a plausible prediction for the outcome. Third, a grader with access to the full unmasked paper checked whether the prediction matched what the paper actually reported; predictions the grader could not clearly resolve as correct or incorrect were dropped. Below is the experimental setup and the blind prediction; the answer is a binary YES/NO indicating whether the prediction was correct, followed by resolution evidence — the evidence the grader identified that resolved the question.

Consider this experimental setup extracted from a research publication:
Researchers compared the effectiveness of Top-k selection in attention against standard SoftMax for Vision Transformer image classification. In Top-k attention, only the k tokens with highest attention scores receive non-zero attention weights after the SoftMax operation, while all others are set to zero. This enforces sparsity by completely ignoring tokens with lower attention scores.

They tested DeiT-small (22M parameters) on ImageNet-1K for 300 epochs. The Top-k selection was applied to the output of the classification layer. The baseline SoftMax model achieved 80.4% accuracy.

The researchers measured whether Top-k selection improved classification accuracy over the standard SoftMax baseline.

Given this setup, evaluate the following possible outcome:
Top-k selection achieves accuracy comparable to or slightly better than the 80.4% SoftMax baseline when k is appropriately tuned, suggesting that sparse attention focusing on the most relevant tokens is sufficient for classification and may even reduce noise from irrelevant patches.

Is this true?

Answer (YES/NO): YES